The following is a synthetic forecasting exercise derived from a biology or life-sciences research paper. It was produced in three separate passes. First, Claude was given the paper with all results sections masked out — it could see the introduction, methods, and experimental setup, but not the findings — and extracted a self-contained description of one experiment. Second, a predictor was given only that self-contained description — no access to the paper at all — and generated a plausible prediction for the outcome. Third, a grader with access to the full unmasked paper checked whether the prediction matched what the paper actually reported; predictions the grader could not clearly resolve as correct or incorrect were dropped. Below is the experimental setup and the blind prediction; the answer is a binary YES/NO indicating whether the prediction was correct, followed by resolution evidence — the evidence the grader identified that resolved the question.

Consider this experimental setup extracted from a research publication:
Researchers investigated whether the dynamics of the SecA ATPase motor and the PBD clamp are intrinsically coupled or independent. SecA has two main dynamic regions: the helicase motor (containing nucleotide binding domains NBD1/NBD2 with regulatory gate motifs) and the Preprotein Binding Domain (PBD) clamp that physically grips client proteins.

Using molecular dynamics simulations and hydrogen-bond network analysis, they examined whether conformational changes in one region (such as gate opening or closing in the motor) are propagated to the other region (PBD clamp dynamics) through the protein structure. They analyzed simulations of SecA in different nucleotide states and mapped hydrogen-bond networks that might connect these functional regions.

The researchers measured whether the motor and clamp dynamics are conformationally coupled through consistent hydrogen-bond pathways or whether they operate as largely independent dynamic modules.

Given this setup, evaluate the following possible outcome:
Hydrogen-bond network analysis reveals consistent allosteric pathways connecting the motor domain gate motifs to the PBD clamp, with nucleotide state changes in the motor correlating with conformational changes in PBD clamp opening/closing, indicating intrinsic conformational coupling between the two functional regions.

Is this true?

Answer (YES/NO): NO